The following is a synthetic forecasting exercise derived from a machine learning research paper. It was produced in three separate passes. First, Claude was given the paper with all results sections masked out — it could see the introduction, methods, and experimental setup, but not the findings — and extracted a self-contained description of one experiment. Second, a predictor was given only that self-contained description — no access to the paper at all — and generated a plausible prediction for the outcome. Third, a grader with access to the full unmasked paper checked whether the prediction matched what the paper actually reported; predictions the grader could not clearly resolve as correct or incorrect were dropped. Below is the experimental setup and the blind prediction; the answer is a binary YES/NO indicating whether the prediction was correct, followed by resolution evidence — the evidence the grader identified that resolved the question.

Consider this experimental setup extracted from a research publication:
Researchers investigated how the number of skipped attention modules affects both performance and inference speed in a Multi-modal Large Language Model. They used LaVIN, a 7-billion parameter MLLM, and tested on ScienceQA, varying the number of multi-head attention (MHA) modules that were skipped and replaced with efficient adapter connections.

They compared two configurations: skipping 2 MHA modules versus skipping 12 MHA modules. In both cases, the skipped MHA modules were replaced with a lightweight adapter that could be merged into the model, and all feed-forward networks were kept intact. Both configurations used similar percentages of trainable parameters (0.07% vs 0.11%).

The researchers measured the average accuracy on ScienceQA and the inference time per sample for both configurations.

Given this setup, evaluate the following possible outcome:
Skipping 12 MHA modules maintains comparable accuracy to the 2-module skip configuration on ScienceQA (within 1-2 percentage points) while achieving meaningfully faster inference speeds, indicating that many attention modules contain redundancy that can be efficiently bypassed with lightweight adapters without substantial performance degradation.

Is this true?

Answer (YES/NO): YES